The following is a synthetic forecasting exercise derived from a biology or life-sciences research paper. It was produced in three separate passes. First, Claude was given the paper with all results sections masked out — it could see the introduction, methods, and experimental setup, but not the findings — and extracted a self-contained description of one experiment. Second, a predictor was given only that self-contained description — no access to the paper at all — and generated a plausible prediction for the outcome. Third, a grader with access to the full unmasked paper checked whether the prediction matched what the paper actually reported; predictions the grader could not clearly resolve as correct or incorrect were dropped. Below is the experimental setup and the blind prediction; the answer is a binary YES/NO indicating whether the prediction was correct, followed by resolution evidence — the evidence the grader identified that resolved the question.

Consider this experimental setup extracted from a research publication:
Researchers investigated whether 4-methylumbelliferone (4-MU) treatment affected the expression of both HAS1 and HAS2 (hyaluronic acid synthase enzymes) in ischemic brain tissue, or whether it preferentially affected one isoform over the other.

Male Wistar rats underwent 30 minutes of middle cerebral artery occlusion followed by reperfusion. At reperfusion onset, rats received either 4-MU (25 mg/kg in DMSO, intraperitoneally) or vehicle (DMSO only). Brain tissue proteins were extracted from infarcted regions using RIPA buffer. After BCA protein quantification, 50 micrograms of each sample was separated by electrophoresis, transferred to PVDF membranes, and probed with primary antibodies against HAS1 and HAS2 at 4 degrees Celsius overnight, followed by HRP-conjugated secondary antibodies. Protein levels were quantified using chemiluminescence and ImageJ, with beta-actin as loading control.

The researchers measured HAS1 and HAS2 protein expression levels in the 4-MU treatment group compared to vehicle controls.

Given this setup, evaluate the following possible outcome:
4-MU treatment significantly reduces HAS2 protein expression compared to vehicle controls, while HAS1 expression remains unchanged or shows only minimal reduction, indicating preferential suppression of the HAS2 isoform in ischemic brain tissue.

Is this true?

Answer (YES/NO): NO